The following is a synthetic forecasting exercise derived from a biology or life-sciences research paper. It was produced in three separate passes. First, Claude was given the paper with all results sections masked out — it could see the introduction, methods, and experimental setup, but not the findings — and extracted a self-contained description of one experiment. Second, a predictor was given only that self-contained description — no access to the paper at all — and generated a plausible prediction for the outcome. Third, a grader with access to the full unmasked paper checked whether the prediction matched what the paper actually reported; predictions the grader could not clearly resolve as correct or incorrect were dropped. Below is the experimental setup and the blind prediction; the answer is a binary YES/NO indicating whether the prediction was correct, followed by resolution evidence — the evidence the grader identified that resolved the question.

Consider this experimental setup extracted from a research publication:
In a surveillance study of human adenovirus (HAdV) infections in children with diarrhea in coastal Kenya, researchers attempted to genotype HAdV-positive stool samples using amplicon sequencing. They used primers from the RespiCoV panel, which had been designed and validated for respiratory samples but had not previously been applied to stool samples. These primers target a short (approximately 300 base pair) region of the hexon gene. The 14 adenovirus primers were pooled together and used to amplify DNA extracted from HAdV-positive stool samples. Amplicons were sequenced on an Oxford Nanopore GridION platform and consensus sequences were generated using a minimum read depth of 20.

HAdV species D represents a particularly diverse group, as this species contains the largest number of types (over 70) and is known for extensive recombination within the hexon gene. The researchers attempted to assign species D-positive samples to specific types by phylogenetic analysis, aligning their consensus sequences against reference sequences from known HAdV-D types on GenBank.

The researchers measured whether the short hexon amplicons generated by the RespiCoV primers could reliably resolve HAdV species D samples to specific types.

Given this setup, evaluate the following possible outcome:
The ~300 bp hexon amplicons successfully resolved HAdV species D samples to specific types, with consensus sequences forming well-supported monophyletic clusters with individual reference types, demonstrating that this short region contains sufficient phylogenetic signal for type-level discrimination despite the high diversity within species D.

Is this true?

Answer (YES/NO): NO